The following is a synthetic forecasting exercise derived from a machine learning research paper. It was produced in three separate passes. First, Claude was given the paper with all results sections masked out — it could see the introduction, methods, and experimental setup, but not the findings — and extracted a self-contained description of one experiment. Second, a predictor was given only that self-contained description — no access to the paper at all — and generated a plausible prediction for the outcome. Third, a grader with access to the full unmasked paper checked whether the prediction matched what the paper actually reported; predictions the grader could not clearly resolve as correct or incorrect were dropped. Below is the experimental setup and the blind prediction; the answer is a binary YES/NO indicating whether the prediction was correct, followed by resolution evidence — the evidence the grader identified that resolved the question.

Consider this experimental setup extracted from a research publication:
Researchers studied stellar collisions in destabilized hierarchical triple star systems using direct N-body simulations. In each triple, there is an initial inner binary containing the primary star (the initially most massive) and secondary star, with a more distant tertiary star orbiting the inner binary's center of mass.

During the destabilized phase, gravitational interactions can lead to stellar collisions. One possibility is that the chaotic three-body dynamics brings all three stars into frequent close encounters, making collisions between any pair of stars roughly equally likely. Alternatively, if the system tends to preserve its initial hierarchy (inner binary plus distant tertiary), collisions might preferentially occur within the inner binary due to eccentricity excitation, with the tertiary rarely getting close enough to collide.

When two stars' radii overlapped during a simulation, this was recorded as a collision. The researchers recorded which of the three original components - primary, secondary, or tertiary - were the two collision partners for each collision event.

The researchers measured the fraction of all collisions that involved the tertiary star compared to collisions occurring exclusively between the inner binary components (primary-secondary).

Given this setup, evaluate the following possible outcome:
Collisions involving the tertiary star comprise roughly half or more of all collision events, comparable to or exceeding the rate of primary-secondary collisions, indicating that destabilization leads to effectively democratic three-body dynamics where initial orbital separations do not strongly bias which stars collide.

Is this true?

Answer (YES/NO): NO